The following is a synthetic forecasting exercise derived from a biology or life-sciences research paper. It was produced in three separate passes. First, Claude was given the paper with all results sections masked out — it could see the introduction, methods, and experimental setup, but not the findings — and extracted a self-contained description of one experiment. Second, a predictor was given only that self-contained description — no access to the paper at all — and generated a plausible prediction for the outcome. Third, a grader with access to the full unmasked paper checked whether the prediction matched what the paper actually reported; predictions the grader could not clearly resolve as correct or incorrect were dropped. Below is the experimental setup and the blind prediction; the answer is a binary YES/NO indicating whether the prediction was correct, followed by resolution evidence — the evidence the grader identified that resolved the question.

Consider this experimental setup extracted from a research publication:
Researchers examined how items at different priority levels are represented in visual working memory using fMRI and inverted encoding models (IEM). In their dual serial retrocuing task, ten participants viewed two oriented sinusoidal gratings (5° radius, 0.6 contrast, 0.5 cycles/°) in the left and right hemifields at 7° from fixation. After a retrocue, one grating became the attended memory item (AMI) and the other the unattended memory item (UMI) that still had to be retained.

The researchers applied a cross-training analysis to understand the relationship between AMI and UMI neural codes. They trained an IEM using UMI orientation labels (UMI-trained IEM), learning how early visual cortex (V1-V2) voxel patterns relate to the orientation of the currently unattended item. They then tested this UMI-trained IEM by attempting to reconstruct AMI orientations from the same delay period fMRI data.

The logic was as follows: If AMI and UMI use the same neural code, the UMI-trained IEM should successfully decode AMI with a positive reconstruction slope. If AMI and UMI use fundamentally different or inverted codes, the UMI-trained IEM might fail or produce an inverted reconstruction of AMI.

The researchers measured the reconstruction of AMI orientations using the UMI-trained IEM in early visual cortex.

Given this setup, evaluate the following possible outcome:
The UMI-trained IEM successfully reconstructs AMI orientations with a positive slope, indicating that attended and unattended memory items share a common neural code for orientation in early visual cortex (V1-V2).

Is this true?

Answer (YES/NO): NO